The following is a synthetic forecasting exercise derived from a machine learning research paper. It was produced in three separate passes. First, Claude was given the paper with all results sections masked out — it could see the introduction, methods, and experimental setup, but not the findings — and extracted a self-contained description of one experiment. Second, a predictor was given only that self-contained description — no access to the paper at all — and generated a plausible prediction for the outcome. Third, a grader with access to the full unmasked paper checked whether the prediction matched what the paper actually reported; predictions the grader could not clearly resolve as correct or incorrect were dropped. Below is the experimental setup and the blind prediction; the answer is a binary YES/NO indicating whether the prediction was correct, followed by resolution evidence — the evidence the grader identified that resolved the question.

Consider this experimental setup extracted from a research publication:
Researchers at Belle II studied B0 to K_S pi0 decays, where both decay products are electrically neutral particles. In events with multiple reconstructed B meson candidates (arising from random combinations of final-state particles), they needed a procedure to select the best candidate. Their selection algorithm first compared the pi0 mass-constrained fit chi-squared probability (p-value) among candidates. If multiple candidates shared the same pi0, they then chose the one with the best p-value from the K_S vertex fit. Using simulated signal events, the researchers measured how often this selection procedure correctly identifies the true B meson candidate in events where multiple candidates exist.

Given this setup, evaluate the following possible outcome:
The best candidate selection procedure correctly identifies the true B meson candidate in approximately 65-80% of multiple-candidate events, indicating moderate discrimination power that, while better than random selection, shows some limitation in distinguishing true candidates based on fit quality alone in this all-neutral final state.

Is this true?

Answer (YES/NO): YES